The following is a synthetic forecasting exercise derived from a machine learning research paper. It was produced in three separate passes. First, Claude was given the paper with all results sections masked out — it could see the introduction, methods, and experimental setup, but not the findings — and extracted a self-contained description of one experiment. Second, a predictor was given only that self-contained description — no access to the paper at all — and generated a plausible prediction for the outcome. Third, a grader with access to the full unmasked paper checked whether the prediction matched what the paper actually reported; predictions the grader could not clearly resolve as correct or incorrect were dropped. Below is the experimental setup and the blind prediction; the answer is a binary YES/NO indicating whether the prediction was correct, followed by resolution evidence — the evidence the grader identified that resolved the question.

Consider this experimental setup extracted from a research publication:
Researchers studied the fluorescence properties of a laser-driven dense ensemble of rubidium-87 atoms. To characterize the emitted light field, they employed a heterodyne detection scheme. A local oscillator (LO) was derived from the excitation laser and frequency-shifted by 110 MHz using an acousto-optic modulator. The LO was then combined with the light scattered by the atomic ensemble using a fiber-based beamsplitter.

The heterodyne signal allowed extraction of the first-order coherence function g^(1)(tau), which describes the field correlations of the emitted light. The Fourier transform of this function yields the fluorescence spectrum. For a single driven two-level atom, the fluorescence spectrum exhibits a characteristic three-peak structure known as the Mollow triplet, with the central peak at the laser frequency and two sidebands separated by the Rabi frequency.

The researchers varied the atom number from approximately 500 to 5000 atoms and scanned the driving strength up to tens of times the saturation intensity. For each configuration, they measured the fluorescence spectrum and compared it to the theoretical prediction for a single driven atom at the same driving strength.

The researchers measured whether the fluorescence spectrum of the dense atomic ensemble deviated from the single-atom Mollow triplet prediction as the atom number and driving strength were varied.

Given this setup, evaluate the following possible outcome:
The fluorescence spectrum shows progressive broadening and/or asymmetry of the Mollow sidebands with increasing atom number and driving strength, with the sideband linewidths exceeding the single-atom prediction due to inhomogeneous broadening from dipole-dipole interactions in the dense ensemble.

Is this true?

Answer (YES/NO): NO